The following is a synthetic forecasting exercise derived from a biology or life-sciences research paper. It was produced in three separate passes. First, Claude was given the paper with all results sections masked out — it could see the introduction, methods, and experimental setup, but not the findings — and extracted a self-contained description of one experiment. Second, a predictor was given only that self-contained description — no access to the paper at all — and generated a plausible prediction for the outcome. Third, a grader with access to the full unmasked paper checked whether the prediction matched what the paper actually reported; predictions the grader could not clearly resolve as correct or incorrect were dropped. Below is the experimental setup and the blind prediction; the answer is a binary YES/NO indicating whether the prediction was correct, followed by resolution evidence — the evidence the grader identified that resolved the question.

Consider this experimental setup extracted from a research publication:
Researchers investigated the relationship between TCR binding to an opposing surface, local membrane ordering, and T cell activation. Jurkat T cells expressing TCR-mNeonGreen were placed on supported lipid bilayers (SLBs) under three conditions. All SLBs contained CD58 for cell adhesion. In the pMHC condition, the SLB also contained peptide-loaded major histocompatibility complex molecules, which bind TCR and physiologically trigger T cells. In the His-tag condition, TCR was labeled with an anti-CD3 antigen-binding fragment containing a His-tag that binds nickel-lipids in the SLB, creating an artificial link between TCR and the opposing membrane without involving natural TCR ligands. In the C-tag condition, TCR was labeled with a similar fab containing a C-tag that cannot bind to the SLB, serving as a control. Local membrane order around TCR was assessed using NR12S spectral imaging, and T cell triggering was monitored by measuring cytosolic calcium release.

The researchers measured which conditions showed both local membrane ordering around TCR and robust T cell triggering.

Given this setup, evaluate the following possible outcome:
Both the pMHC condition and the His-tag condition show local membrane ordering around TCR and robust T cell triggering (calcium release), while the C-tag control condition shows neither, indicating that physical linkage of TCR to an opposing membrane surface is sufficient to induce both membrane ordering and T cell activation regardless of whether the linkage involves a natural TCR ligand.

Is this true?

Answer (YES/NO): YES